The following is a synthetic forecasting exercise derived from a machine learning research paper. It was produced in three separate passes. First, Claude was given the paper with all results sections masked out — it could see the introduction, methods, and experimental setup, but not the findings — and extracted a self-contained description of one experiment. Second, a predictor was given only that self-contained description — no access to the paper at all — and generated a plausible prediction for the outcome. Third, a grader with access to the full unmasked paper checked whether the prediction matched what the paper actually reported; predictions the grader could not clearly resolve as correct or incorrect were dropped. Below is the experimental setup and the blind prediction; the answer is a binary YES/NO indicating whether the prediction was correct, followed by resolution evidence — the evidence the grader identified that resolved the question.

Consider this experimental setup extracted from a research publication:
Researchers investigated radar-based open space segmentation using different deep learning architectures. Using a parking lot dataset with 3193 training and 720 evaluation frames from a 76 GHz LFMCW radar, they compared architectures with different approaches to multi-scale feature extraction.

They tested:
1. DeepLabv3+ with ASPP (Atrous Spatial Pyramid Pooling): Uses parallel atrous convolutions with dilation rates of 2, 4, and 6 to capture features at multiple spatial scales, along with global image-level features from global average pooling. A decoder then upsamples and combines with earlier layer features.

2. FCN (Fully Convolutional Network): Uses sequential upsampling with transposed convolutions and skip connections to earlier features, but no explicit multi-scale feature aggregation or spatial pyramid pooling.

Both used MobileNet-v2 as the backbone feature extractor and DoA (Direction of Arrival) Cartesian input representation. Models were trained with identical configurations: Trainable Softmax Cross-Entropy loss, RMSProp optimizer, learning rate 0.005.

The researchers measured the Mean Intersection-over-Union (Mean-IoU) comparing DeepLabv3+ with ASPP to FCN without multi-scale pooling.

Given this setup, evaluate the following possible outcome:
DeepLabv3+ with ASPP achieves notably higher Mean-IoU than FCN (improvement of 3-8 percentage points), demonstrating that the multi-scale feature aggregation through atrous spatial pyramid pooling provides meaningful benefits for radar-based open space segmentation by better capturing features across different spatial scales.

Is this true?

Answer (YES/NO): NO